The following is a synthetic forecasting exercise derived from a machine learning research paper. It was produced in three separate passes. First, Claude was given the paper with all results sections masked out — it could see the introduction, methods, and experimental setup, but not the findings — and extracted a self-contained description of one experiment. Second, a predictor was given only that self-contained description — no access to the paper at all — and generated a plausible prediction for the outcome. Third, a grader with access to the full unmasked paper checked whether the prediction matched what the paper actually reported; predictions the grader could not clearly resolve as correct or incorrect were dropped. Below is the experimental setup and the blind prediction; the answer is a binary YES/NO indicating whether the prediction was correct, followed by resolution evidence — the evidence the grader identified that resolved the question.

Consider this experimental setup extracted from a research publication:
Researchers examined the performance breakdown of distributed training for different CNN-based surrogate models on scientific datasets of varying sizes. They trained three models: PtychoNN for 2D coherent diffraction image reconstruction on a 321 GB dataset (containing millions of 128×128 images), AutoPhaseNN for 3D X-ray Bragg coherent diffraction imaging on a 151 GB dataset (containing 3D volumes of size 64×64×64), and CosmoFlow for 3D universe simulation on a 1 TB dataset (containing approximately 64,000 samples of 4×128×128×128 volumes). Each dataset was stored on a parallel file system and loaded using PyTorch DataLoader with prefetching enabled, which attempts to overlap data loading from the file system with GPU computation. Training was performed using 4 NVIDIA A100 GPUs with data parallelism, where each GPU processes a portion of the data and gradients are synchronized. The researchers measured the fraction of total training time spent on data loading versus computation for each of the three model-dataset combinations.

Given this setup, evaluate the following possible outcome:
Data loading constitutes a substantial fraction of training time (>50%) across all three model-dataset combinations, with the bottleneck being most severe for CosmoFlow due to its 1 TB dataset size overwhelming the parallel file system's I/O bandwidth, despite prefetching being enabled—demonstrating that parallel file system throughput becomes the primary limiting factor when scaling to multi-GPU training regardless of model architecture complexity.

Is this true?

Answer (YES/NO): NO